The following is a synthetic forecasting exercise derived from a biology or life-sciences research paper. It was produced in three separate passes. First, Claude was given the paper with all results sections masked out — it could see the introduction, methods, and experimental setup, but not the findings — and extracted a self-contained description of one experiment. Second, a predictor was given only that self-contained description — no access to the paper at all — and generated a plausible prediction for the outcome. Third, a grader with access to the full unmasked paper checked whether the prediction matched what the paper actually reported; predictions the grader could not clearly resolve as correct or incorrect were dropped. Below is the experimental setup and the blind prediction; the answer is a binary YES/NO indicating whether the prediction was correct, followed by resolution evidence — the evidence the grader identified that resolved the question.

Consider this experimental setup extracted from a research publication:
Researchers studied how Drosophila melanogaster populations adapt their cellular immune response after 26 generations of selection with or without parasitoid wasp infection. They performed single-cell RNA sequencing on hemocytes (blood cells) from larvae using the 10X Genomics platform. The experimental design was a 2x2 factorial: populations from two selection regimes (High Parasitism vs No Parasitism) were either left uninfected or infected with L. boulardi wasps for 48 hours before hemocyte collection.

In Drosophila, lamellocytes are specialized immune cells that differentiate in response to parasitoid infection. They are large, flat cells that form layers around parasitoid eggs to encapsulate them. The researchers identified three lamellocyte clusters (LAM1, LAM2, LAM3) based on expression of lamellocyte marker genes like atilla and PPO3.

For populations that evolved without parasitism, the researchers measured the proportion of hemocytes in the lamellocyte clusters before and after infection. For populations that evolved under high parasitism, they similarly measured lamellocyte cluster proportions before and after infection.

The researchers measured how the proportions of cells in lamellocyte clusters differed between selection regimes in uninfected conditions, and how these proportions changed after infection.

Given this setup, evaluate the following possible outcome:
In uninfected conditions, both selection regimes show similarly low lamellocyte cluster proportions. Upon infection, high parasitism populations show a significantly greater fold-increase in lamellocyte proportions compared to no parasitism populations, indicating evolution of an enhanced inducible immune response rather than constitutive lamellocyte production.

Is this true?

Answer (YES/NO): NO